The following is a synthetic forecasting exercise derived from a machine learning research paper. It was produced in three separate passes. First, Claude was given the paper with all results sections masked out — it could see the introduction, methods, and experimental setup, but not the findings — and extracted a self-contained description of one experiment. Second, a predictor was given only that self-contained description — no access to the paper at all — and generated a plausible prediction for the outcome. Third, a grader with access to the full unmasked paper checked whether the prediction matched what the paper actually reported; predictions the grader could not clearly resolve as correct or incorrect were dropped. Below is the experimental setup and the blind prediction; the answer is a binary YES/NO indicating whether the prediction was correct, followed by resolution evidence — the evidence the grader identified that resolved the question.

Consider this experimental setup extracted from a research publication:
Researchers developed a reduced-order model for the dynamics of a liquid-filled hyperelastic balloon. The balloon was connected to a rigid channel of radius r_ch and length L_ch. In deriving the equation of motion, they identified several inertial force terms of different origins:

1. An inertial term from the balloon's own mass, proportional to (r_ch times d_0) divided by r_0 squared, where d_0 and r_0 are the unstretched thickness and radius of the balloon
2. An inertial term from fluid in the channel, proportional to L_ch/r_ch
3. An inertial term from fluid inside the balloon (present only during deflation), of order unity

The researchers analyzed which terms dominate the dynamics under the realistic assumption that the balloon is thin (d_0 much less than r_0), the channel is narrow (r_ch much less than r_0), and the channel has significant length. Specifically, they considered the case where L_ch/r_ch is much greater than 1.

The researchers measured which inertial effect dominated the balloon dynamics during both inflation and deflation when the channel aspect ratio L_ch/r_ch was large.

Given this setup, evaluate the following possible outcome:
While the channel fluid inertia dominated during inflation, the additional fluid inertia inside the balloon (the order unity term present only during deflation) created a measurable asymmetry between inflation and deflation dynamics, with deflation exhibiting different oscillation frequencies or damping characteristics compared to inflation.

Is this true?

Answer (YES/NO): NO